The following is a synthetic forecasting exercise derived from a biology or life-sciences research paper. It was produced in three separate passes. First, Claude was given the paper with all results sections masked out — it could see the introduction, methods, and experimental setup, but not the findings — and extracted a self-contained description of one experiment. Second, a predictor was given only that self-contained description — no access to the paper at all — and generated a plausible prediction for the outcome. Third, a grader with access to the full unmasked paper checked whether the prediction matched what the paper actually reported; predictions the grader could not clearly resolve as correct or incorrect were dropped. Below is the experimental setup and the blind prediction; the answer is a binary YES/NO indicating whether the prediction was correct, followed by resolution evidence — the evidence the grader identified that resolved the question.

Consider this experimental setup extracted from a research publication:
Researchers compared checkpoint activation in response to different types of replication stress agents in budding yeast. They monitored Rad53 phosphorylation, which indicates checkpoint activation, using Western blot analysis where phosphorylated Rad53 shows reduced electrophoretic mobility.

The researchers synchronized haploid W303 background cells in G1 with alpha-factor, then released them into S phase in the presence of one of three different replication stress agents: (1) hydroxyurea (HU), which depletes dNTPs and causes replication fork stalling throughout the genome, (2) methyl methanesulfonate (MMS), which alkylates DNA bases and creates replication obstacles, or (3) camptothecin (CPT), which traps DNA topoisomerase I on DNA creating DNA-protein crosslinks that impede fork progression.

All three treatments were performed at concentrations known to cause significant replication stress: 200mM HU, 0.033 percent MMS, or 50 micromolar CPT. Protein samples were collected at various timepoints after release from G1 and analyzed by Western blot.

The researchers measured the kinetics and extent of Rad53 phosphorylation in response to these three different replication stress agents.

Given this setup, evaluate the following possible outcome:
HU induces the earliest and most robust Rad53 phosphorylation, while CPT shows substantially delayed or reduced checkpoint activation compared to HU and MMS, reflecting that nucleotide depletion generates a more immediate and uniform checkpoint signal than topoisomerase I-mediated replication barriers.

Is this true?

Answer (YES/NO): NO